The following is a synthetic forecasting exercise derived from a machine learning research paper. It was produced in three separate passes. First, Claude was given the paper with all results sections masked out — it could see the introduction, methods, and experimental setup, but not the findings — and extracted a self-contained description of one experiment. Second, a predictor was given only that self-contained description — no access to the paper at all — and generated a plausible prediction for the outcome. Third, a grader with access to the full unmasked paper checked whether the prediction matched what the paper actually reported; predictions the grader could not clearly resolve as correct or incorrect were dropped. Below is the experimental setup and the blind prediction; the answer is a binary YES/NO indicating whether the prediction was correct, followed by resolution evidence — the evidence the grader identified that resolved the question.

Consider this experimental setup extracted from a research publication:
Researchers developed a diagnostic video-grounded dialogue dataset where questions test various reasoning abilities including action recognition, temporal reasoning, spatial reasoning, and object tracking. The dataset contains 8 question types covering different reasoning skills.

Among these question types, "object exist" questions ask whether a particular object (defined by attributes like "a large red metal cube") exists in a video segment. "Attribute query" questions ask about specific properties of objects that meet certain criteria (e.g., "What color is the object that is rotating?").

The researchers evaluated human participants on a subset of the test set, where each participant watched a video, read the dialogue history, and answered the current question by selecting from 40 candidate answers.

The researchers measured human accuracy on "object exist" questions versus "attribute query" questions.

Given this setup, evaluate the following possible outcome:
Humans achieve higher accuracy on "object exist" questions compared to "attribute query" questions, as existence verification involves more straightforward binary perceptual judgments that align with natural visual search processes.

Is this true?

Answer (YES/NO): NO